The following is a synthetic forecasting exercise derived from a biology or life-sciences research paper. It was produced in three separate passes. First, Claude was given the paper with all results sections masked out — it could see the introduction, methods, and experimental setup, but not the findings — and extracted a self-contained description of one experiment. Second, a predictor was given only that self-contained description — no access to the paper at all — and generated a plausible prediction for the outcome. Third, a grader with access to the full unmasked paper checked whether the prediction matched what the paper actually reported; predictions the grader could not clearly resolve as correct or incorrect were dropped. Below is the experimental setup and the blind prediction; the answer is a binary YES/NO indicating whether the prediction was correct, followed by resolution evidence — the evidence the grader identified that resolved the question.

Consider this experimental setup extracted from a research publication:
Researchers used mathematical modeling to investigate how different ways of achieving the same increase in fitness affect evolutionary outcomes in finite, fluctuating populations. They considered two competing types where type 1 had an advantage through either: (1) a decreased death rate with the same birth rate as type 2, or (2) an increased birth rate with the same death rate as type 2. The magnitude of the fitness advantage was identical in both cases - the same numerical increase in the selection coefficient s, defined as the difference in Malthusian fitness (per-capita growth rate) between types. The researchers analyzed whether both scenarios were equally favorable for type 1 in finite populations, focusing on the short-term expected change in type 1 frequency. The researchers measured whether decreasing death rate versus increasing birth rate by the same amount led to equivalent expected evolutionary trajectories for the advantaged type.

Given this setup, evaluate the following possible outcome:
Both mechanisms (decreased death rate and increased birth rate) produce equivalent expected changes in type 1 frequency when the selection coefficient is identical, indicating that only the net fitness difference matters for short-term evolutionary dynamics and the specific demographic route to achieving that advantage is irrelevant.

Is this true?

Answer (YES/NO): NO